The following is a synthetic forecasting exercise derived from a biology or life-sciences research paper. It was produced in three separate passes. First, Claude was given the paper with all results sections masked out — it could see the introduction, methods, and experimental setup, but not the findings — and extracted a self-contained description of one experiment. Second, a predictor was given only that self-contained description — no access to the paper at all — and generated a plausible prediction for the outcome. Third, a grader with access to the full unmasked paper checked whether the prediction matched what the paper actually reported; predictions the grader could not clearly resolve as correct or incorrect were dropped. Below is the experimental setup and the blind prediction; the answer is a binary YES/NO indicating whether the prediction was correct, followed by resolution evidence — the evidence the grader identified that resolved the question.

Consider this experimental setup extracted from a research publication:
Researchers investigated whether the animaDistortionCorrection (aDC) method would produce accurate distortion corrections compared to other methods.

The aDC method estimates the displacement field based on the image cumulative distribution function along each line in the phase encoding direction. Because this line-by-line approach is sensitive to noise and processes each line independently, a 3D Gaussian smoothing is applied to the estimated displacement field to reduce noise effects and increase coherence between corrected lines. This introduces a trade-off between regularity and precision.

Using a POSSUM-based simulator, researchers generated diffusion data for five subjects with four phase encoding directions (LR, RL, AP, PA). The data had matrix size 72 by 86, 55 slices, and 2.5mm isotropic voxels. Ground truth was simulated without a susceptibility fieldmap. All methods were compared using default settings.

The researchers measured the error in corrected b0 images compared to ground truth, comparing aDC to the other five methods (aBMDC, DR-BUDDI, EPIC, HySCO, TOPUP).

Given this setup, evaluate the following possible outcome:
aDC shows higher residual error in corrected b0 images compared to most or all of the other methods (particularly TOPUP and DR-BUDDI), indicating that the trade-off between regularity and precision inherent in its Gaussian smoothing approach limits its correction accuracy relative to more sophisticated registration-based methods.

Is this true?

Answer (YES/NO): NO